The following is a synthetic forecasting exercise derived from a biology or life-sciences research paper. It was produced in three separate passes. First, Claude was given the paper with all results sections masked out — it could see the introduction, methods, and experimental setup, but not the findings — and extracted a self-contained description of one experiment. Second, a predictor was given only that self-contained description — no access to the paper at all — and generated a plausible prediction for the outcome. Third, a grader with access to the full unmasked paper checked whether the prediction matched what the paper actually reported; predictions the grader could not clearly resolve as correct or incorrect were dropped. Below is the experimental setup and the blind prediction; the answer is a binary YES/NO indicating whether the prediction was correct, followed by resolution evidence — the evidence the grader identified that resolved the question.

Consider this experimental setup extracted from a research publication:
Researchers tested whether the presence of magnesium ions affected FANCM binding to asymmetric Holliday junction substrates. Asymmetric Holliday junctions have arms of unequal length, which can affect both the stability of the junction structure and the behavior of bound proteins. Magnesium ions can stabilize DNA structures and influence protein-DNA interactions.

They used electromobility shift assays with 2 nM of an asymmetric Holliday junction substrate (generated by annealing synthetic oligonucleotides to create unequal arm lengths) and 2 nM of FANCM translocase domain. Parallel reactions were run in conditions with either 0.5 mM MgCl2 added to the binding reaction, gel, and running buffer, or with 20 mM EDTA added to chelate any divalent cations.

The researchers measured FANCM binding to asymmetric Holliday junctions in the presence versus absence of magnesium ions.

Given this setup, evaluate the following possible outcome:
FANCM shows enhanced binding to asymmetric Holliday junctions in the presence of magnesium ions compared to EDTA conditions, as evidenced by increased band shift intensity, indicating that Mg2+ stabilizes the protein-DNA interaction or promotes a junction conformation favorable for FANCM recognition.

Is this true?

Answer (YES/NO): NO